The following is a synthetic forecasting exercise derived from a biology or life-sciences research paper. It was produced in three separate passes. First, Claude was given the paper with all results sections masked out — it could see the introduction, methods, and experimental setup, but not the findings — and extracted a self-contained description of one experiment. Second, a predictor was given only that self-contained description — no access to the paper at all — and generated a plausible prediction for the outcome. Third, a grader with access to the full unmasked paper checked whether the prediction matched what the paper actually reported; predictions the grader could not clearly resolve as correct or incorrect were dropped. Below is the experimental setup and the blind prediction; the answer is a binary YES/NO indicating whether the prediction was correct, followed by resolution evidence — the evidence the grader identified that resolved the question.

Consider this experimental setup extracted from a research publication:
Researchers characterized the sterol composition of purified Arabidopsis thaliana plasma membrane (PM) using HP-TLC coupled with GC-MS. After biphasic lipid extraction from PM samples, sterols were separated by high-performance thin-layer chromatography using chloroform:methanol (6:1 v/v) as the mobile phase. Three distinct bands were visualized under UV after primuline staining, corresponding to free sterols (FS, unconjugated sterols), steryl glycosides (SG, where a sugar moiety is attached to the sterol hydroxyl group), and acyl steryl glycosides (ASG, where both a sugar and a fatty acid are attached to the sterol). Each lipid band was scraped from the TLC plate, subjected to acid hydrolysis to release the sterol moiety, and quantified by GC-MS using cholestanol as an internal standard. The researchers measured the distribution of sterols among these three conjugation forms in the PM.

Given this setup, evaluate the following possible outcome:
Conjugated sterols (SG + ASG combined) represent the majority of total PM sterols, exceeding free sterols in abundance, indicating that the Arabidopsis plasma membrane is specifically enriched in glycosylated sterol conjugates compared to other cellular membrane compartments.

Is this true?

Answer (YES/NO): NO